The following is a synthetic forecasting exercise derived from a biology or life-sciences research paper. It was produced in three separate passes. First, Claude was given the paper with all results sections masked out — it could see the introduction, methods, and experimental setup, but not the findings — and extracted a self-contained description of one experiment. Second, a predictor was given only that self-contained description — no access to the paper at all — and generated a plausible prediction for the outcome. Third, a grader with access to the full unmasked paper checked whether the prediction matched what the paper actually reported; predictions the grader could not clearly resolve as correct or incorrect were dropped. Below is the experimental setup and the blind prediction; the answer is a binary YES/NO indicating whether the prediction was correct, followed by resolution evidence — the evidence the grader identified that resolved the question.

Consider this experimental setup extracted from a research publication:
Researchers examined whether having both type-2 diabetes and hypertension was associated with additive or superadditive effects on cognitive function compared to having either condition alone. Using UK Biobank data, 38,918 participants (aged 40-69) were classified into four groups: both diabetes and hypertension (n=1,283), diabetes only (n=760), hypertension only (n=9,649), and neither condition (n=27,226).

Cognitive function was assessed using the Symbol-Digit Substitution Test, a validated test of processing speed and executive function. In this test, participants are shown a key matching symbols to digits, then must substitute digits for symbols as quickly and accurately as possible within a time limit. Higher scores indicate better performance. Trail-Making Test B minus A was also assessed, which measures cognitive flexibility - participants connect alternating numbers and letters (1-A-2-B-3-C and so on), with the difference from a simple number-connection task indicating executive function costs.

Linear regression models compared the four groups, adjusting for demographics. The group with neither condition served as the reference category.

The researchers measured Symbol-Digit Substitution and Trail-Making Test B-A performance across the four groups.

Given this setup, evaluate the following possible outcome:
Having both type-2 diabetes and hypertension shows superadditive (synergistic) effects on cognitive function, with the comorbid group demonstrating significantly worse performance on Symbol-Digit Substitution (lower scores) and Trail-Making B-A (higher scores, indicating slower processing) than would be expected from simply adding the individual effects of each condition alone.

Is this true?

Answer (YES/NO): NO